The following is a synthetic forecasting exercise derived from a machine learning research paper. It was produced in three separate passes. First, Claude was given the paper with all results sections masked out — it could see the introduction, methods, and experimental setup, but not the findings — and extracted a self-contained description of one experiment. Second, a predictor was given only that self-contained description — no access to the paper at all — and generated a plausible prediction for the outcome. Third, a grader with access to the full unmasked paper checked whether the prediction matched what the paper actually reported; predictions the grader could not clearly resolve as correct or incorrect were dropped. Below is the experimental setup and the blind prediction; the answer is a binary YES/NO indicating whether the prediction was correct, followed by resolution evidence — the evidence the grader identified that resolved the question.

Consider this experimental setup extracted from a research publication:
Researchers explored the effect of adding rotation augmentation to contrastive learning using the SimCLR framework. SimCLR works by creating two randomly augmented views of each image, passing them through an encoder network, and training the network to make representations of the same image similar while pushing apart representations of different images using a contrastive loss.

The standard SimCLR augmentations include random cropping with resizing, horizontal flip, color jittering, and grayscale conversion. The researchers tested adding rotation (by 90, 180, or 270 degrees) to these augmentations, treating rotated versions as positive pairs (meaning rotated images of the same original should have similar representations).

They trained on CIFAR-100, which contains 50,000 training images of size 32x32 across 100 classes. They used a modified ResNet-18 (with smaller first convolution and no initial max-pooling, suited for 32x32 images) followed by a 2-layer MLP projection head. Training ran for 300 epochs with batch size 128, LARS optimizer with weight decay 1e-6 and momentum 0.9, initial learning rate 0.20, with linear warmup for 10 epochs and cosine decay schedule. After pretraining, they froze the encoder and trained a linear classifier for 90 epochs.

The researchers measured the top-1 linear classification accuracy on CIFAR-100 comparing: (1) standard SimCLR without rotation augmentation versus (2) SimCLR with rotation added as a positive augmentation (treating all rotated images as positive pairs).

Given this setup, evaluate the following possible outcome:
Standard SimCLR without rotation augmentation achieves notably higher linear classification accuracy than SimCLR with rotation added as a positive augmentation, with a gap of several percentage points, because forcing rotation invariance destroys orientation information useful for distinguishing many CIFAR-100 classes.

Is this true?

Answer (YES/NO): NO